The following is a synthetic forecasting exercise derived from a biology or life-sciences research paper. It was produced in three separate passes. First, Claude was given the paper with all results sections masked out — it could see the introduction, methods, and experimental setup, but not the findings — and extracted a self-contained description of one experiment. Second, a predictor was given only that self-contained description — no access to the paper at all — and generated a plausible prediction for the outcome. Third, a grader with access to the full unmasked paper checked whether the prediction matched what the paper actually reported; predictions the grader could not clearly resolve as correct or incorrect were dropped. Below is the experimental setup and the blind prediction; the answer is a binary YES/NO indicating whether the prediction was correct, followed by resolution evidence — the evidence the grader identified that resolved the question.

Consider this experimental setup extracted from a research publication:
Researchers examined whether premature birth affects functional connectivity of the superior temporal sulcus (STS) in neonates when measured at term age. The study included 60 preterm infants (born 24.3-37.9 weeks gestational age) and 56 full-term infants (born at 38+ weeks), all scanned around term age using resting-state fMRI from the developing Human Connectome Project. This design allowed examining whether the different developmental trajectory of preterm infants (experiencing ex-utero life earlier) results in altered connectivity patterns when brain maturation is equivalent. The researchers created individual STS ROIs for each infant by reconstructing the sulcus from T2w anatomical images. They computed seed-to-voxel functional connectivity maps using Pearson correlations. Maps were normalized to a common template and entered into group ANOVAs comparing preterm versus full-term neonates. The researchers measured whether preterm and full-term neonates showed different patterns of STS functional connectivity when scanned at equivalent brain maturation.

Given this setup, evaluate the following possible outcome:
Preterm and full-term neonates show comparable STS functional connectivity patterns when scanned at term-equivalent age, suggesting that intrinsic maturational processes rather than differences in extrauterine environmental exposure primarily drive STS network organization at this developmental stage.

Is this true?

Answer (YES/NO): NO